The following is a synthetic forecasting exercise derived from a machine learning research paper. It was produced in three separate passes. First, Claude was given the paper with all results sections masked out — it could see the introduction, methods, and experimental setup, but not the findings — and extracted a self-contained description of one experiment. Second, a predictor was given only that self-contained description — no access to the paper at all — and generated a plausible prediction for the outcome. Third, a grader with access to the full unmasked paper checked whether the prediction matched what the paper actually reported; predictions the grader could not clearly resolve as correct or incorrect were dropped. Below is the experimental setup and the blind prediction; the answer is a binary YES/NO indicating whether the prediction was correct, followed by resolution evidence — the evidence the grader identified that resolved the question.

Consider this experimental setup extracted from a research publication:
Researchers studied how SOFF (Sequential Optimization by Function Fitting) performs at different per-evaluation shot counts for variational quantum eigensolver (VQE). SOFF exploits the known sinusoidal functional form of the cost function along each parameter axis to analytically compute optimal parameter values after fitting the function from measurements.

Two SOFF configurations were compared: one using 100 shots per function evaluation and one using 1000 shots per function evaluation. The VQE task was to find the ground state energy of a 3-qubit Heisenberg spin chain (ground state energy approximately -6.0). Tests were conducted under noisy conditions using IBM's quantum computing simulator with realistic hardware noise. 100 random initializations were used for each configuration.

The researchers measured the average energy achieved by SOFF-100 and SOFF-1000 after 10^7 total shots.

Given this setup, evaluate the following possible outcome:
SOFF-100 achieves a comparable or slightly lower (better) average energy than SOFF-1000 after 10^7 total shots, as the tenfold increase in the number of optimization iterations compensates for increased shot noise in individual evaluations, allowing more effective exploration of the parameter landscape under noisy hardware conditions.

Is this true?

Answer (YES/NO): NO